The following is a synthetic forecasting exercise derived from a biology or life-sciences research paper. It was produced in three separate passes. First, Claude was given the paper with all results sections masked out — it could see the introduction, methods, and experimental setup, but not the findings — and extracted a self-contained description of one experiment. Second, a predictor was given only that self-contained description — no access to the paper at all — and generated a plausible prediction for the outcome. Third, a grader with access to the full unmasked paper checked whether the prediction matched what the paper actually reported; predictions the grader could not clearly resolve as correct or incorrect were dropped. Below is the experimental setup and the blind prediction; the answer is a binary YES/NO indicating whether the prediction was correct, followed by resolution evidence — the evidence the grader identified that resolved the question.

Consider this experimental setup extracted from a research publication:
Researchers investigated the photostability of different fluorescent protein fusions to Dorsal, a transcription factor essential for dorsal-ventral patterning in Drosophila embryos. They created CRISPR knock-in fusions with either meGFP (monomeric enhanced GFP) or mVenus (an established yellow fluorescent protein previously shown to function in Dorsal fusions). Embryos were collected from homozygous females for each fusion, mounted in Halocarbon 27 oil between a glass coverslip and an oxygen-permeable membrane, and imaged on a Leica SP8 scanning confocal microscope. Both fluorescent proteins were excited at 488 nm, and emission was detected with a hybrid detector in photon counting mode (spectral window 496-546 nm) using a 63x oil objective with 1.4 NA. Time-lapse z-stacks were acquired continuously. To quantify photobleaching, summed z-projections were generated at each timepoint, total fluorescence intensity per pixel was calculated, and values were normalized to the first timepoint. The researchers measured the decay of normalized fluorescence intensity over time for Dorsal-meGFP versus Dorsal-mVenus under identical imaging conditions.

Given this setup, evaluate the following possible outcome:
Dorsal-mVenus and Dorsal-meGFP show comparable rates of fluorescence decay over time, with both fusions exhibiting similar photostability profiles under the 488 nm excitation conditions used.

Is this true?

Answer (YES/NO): NO